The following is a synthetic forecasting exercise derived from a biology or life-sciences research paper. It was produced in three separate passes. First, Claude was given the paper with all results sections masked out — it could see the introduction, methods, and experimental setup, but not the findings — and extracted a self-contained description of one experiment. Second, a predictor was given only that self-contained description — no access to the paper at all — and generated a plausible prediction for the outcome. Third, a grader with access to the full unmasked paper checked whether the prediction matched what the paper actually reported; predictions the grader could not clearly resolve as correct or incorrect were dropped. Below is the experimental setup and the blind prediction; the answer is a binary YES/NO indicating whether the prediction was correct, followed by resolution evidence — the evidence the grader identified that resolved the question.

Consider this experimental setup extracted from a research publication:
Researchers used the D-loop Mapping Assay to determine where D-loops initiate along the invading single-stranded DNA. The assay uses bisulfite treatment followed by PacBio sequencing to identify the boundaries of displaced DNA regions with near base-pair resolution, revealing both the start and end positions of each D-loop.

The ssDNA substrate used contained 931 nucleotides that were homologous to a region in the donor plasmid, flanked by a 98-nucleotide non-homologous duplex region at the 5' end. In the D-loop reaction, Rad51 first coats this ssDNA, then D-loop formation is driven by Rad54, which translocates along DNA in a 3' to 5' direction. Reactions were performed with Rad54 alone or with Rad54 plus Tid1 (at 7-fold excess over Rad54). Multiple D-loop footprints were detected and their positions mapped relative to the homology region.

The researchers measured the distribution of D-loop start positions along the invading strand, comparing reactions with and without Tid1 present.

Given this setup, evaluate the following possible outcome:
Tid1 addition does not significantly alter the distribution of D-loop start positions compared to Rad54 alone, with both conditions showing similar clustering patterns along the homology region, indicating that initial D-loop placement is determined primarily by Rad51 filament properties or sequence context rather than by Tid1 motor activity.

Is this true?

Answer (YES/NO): YES